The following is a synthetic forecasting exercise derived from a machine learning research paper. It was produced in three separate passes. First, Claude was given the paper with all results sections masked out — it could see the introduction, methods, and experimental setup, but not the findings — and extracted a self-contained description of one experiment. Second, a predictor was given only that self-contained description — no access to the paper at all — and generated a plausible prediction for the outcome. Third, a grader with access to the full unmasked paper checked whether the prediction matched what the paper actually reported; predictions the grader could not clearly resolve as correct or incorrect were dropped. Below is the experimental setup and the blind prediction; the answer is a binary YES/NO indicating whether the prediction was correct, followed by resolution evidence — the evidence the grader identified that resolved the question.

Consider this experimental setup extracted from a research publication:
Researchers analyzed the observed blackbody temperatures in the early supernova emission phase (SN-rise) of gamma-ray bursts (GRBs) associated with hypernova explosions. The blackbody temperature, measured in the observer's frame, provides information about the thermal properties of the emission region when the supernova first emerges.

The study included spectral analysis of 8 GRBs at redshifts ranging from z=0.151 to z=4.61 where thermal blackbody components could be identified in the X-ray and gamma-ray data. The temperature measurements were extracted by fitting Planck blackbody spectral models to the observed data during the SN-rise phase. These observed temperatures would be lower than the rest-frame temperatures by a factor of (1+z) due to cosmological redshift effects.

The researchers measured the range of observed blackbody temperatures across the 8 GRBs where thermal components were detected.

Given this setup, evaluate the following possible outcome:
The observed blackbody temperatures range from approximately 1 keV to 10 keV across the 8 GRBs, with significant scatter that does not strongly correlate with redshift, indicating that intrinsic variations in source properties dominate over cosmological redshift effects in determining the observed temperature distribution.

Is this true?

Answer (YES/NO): NO